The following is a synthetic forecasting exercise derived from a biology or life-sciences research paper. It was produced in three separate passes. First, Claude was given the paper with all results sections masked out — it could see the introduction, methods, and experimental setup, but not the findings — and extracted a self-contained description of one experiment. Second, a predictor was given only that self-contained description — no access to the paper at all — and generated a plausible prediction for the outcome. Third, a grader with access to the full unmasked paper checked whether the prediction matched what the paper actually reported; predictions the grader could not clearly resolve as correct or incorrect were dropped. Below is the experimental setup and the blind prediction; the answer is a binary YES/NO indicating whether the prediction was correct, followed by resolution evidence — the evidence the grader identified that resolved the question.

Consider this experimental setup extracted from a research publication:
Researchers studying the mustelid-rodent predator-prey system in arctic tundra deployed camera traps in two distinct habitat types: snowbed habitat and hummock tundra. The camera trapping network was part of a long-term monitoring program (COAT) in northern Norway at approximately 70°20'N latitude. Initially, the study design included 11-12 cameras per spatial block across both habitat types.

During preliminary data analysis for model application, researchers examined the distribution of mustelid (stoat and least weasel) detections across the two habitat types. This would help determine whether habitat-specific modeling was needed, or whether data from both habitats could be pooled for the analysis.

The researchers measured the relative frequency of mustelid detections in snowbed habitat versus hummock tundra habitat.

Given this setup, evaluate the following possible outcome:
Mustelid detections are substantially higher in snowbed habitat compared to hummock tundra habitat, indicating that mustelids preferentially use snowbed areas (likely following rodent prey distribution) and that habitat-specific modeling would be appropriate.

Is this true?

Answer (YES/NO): YES